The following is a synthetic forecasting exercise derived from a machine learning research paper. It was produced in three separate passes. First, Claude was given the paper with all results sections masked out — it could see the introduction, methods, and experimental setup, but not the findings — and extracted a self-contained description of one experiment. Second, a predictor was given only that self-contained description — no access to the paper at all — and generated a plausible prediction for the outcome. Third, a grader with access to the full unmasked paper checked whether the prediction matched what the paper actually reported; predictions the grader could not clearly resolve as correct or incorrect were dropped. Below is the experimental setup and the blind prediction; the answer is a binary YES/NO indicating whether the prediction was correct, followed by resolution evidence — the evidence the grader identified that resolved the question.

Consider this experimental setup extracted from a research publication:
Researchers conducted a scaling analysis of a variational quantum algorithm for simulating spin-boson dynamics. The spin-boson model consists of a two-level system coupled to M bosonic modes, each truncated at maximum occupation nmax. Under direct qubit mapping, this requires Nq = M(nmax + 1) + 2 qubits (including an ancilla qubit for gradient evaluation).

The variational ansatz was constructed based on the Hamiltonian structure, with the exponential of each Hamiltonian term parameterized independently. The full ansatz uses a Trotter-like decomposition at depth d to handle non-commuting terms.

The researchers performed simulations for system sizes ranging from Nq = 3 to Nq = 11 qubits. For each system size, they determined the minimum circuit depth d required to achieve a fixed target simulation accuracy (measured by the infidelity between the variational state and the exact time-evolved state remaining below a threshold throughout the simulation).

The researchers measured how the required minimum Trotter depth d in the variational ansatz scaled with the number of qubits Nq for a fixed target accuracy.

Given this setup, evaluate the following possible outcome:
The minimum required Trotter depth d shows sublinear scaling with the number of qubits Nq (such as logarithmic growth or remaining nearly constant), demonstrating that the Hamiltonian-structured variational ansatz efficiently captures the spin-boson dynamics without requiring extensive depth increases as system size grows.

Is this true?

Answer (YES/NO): NO